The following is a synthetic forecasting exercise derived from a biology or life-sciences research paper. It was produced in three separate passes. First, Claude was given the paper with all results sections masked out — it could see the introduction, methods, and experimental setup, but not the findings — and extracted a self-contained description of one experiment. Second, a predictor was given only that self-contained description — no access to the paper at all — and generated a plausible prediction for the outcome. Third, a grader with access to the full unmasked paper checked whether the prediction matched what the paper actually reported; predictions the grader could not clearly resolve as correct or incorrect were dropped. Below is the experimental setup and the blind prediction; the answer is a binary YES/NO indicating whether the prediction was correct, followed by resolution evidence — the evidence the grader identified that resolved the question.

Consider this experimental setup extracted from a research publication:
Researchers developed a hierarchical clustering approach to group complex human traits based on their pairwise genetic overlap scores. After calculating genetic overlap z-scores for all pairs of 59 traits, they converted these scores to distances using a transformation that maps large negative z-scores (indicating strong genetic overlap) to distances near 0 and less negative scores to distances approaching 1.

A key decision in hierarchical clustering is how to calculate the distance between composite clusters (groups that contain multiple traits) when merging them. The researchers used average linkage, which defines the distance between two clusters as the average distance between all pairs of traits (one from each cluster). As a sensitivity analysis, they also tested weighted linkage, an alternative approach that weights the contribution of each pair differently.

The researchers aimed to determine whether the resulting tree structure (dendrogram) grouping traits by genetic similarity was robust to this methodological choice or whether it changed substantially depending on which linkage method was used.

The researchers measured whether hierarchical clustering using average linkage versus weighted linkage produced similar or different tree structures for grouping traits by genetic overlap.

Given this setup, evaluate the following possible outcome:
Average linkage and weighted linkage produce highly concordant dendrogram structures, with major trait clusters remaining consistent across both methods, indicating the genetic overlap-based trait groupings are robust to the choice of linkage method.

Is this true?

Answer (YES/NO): YES